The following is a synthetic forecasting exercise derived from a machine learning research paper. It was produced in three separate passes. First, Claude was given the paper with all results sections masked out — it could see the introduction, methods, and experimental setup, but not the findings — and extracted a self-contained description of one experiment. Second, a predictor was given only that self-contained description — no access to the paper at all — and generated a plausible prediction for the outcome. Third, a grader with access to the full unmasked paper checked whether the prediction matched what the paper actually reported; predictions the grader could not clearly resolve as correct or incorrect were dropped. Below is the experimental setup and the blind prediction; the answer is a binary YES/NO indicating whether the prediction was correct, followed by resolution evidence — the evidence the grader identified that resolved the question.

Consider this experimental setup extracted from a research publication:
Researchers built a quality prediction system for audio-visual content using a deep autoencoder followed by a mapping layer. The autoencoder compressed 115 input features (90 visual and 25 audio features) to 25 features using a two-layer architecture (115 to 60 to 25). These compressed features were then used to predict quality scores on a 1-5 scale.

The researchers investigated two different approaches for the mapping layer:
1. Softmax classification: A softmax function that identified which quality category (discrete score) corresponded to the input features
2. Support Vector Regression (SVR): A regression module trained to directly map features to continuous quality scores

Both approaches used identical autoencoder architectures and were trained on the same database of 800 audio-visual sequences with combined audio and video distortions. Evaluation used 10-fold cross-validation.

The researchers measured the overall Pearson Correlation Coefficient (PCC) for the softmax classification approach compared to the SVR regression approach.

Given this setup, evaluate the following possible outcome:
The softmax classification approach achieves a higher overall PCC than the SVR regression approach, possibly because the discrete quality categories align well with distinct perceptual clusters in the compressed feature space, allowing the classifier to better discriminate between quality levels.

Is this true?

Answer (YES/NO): YES